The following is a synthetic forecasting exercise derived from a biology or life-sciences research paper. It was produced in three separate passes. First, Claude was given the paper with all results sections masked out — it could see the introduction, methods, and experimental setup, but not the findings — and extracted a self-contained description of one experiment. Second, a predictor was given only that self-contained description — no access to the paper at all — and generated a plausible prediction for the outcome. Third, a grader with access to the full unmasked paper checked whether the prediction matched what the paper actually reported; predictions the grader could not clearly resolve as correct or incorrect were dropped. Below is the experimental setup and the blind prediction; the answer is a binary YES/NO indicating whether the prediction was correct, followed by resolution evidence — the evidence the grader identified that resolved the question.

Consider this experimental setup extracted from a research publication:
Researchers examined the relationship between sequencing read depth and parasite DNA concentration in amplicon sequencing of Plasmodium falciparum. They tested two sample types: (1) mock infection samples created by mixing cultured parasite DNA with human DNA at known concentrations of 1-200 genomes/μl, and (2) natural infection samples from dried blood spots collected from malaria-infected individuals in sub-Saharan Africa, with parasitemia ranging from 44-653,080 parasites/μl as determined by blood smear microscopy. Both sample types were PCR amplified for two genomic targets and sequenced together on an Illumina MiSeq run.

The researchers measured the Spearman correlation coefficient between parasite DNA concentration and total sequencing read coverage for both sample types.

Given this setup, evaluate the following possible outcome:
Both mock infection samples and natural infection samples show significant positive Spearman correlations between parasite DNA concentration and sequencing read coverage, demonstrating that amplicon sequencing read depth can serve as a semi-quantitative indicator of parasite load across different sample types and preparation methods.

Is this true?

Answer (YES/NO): YES